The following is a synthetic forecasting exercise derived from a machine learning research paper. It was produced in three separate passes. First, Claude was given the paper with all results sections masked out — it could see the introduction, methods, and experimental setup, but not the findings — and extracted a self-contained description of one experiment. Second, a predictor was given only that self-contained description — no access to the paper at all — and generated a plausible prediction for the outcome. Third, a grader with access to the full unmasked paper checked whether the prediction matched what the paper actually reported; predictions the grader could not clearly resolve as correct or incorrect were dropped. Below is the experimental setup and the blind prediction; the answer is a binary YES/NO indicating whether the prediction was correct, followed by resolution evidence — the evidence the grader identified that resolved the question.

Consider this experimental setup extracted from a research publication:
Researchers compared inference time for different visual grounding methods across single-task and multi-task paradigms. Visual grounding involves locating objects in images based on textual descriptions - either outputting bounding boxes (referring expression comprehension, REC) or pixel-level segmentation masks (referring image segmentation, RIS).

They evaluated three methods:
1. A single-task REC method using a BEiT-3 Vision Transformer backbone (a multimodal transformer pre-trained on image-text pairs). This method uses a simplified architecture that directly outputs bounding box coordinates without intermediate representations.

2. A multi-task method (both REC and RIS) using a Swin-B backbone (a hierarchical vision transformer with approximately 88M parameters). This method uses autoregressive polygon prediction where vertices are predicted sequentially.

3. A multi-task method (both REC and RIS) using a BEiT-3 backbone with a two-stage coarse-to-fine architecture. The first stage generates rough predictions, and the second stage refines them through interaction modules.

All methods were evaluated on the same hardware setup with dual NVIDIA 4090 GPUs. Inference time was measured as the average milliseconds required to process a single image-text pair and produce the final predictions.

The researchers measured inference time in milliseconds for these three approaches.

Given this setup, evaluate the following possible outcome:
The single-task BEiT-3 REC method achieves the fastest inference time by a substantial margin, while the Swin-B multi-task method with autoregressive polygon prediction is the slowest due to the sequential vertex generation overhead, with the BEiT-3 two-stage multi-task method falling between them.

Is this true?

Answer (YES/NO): YES